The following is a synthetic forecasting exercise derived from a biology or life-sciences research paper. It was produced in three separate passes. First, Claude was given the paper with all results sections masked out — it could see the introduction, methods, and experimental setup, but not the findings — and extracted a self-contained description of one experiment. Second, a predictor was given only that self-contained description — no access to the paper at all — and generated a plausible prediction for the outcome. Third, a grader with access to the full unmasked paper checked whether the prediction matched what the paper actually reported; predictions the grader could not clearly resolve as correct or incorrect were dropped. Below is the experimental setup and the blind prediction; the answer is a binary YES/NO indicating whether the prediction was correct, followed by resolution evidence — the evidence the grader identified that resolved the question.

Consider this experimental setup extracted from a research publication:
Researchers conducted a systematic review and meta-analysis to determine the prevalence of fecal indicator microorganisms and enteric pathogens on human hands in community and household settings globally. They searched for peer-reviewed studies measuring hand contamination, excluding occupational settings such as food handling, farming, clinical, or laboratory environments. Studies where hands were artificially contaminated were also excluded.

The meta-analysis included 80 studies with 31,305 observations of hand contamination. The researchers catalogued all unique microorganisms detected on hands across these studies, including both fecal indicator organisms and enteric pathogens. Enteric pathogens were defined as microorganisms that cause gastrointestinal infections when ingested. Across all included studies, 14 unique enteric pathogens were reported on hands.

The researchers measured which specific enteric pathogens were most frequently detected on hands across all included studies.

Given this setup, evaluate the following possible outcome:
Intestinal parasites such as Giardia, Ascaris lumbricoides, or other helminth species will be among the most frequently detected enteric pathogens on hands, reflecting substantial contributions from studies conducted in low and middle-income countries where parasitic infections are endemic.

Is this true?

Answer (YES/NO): NO